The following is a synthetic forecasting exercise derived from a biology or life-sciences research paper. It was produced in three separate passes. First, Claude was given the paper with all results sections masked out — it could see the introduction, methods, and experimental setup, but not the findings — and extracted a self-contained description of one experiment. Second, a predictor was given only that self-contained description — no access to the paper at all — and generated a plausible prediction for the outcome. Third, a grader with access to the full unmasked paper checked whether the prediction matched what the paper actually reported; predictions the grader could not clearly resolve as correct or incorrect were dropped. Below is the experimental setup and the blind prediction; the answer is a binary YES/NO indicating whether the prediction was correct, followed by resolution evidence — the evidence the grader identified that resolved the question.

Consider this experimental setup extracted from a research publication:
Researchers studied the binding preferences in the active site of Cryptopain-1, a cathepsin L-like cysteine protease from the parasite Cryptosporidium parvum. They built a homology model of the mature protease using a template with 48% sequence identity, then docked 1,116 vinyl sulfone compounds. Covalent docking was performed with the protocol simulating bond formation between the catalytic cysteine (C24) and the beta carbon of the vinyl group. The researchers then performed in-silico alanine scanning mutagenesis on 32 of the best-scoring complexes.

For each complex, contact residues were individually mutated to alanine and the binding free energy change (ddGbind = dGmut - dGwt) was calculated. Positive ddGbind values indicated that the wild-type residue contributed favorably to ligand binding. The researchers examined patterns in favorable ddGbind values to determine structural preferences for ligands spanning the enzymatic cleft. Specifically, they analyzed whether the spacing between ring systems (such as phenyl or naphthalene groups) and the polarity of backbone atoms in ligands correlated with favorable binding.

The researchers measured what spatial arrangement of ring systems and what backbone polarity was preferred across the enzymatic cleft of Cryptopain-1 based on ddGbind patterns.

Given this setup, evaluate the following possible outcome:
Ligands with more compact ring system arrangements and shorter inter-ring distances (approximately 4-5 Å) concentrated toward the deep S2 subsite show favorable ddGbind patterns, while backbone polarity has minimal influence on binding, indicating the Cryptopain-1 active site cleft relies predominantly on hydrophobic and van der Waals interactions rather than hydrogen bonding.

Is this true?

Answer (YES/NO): NO